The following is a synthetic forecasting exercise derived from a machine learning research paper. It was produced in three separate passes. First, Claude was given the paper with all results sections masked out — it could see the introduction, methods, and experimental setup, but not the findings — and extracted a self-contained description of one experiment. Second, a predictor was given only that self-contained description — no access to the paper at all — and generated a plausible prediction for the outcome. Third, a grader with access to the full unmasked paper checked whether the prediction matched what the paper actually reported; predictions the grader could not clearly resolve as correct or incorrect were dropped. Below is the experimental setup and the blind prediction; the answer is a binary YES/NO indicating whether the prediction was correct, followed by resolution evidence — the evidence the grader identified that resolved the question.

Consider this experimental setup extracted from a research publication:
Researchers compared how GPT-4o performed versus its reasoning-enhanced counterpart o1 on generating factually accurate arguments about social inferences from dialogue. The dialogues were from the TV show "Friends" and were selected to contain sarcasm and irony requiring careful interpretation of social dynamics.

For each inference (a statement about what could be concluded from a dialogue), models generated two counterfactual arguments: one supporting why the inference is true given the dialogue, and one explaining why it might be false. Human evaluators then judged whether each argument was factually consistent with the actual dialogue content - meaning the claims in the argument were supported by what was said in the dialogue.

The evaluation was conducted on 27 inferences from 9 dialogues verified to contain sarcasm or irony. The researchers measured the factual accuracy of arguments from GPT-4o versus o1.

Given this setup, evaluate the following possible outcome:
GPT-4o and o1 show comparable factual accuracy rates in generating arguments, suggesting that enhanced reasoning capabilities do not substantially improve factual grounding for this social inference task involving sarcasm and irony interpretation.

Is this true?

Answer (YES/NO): NO